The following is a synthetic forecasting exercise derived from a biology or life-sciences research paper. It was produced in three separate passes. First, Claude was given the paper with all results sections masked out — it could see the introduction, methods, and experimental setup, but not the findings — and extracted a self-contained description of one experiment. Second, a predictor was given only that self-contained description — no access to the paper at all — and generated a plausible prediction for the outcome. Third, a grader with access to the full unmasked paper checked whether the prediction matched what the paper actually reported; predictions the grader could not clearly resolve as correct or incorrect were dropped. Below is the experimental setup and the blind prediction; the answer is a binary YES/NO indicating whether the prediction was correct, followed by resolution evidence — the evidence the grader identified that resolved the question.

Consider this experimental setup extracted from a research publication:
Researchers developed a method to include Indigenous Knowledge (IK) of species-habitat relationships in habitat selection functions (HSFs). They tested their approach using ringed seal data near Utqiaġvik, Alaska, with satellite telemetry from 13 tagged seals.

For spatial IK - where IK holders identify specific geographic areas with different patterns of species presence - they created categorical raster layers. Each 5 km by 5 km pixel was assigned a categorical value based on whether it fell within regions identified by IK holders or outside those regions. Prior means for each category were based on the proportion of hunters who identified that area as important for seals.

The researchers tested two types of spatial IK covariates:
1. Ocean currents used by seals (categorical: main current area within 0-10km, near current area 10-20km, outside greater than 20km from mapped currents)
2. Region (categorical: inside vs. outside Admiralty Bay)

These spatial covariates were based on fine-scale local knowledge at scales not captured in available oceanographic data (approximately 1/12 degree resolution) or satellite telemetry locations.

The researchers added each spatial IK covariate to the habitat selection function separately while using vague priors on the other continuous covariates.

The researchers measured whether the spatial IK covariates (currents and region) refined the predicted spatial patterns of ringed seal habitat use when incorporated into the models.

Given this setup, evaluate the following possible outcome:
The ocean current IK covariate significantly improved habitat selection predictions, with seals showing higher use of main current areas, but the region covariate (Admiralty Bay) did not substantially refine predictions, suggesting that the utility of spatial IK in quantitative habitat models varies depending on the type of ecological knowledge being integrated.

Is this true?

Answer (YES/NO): NO